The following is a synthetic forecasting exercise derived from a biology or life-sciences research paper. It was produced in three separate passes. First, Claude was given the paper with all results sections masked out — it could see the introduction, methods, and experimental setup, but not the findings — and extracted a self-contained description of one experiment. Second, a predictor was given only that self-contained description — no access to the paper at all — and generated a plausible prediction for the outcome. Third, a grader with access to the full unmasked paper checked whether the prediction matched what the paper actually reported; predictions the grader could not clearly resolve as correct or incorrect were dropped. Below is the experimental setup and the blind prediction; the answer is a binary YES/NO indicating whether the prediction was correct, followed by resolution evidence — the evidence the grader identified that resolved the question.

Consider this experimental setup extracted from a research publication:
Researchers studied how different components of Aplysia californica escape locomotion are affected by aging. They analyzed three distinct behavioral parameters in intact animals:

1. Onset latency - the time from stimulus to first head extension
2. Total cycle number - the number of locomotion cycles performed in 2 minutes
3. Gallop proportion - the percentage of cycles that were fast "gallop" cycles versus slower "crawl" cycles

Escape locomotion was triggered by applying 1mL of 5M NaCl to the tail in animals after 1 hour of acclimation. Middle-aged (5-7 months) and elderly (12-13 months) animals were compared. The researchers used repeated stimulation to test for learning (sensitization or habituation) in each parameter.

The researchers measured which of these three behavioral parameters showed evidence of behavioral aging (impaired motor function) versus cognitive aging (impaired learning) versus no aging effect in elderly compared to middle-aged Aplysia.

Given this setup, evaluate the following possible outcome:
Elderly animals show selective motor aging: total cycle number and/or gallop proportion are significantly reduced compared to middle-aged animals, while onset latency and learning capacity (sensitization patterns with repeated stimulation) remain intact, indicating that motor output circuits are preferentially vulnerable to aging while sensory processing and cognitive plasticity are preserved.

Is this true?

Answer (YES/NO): NO